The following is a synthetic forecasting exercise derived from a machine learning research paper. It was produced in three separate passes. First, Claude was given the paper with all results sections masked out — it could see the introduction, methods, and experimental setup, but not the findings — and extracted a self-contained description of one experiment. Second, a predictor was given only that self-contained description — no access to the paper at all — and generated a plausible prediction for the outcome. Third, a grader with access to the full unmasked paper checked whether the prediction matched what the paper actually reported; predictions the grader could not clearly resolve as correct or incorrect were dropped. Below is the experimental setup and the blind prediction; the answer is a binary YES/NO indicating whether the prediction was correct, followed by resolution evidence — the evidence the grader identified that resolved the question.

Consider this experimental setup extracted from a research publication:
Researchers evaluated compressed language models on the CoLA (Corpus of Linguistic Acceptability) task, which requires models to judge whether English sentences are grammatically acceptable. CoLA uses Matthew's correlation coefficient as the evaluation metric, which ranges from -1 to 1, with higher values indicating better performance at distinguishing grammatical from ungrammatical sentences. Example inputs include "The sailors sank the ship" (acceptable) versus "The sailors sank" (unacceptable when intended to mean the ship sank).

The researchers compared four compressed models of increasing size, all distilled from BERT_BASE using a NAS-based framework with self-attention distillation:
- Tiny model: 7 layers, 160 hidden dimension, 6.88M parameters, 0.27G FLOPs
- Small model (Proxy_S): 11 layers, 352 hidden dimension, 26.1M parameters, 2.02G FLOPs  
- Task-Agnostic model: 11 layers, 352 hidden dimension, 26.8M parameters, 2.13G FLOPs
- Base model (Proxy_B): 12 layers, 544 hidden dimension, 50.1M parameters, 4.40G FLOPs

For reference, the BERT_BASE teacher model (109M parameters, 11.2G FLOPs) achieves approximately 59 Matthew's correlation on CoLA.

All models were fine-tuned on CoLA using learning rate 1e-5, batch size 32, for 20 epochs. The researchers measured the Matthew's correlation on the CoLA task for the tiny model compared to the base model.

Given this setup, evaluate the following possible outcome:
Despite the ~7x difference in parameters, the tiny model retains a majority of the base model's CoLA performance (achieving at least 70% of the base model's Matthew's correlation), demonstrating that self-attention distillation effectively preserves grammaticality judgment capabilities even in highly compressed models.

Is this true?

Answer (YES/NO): NO